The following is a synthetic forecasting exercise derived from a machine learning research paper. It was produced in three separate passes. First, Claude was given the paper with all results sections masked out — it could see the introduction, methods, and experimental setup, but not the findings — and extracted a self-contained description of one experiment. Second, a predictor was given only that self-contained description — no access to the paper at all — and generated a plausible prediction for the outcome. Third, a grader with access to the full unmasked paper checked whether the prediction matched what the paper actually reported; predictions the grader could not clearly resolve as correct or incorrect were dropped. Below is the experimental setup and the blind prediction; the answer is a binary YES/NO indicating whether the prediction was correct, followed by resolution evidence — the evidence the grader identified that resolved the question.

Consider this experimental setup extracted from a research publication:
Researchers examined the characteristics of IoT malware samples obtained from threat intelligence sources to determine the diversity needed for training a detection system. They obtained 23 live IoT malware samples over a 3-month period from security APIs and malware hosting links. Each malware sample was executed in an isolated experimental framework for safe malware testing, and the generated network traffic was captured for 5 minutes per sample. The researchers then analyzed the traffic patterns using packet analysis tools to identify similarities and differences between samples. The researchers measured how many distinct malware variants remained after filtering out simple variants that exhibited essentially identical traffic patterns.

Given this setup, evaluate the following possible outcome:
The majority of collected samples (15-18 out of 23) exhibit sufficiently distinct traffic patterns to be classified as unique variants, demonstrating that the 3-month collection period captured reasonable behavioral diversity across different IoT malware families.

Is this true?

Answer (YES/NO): NO